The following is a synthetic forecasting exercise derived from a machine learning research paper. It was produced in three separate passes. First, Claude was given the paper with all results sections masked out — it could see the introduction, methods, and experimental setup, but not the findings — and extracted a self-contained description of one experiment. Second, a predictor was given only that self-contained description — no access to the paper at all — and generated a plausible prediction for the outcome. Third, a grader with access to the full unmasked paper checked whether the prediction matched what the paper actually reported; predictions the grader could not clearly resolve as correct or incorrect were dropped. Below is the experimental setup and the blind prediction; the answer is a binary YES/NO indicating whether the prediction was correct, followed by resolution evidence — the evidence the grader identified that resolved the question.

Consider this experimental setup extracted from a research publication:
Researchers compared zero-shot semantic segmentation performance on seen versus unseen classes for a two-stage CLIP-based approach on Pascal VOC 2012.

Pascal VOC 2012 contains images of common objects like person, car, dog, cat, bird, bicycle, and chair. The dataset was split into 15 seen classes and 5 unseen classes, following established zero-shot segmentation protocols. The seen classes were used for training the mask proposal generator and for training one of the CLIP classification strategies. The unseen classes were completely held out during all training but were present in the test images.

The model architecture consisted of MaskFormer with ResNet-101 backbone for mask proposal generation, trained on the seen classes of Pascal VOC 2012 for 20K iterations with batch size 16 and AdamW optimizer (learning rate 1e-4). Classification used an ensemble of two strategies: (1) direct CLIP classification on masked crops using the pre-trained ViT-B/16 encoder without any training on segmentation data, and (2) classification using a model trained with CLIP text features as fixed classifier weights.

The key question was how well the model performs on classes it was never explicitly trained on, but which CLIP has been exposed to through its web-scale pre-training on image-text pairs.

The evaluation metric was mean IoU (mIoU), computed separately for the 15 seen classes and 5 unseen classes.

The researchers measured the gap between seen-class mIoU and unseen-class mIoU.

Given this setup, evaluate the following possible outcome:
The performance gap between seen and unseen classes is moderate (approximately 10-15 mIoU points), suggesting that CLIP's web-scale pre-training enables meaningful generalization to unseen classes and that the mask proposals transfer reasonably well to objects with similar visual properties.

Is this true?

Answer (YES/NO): YES